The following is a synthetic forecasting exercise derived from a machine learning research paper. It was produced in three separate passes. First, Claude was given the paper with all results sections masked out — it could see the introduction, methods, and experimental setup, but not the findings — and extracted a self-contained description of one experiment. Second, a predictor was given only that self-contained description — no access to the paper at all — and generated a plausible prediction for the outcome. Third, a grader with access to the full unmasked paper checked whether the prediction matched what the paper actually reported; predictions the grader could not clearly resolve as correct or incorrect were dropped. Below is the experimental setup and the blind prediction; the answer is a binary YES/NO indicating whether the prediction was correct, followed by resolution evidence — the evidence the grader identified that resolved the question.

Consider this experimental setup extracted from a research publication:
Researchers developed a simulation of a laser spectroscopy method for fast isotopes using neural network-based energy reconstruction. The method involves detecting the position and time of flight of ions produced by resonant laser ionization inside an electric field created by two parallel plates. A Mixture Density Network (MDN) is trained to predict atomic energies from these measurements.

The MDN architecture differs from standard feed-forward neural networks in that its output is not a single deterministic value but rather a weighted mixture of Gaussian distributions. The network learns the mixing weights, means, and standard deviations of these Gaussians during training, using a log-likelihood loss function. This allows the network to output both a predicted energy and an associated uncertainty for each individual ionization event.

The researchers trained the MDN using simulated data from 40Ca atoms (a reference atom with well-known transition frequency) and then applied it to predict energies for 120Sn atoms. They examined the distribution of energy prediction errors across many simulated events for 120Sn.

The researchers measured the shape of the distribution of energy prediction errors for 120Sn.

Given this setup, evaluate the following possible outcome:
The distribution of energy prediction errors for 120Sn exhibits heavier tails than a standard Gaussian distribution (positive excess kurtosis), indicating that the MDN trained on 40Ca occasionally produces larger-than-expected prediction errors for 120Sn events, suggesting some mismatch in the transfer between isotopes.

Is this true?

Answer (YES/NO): NO